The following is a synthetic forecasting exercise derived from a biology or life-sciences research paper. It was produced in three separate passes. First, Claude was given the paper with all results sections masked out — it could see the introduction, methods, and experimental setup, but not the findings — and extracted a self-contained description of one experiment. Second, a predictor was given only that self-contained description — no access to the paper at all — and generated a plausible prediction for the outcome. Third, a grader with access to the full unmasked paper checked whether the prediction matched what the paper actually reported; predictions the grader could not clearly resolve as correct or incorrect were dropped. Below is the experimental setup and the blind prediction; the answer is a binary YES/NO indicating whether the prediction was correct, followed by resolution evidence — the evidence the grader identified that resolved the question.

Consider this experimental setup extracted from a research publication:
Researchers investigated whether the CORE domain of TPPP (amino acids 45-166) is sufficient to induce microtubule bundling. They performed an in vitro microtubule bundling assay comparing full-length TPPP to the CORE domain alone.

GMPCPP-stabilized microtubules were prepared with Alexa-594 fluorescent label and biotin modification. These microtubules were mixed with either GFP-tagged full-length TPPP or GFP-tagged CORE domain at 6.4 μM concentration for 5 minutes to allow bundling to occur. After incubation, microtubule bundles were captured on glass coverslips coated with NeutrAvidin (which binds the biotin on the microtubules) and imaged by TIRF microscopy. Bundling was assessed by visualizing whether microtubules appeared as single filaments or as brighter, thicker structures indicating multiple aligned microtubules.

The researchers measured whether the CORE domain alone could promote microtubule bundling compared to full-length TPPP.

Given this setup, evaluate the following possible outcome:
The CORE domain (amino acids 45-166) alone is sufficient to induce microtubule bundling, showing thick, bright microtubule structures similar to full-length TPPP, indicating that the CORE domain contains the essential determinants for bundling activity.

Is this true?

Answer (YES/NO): NO